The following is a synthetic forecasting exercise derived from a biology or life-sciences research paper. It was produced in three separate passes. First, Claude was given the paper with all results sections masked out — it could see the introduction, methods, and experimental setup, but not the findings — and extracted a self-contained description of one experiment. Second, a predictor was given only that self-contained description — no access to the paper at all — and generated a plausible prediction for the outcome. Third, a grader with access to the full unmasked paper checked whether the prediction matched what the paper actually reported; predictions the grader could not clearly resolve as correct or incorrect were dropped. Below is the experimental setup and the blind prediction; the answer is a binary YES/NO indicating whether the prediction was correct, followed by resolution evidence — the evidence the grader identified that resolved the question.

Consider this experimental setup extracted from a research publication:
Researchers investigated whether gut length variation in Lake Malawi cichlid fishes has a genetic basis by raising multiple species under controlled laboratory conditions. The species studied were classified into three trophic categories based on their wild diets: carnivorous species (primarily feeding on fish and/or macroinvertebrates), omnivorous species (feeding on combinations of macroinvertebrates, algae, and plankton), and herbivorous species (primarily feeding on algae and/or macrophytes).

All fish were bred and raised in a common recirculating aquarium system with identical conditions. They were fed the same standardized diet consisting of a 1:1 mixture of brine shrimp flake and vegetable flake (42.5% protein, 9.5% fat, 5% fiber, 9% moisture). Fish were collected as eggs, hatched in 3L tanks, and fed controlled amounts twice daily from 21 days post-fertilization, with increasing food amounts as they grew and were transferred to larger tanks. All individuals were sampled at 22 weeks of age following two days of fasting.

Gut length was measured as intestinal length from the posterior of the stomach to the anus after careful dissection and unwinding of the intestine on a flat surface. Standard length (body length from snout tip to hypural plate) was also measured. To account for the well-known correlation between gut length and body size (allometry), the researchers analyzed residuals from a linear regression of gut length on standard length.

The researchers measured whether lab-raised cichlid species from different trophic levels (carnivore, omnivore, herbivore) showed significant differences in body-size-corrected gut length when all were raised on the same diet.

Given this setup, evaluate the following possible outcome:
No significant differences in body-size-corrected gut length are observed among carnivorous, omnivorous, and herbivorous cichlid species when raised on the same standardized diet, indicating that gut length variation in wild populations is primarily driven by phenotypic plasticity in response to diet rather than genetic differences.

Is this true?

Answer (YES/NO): NO